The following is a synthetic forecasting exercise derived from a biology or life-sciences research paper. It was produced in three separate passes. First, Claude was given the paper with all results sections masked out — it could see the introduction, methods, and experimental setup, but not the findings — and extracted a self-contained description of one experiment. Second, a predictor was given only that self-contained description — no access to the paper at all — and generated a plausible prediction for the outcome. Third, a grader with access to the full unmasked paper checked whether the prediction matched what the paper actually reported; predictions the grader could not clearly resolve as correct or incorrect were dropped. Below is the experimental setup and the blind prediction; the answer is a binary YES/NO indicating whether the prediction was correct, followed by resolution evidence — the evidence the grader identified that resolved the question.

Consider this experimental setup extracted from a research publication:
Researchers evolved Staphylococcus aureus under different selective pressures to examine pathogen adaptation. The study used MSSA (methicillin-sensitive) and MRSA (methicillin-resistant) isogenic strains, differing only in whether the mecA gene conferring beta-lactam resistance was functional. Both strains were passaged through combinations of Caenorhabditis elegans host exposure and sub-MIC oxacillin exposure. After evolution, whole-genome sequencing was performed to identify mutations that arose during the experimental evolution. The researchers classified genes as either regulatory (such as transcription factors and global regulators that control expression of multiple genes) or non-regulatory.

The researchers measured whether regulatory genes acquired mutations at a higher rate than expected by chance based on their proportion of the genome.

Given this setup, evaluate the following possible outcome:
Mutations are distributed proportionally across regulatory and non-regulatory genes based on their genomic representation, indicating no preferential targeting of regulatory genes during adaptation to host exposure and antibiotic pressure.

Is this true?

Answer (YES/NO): NO